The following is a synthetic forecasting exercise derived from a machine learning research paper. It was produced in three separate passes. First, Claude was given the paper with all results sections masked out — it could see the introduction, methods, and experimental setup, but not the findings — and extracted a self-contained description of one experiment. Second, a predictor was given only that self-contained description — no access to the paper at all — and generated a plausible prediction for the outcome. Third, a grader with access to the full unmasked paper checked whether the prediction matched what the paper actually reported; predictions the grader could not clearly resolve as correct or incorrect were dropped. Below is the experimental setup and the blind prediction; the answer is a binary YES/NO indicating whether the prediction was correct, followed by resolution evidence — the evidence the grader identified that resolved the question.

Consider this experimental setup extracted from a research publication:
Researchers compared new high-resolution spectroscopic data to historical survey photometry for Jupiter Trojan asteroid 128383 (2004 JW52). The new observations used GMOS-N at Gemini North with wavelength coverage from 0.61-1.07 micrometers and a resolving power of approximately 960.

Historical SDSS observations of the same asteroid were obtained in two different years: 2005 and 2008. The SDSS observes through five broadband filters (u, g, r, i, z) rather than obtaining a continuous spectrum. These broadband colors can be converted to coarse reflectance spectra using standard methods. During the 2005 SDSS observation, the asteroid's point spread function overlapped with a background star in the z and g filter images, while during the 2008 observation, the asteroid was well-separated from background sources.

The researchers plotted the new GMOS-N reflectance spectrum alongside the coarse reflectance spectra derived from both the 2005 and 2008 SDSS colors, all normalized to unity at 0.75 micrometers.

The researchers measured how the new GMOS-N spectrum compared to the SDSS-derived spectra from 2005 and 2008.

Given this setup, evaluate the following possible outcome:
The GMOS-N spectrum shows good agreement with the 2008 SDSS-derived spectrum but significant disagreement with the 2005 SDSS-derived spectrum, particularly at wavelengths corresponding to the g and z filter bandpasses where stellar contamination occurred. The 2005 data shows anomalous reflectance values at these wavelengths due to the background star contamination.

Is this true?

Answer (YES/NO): YES